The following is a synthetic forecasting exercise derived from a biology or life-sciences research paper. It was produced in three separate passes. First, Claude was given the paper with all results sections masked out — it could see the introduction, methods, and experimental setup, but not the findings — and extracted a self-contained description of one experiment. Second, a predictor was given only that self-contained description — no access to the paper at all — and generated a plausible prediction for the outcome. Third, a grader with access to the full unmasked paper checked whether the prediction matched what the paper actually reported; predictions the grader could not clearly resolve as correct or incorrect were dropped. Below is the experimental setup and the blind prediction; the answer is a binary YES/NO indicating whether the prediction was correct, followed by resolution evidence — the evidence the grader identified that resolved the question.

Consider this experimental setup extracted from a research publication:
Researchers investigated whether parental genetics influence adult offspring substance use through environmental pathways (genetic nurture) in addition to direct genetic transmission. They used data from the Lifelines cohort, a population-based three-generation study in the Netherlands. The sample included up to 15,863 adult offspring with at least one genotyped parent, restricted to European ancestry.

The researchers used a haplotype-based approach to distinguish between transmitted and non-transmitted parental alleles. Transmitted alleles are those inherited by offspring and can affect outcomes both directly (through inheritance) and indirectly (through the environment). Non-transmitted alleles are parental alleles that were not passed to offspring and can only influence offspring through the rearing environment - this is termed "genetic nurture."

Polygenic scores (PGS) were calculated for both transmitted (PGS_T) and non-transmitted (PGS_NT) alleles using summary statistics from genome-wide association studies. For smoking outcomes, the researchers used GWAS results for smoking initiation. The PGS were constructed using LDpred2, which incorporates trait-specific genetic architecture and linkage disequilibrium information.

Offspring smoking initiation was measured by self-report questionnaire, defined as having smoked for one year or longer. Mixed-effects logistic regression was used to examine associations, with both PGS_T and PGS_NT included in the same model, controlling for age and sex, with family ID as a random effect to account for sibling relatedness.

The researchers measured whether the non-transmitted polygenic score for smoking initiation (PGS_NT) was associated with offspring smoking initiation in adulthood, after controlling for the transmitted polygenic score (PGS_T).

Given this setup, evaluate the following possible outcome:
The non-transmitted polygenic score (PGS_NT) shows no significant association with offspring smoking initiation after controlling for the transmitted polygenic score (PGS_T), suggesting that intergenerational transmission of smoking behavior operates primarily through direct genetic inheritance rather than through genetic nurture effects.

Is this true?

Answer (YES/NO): YES